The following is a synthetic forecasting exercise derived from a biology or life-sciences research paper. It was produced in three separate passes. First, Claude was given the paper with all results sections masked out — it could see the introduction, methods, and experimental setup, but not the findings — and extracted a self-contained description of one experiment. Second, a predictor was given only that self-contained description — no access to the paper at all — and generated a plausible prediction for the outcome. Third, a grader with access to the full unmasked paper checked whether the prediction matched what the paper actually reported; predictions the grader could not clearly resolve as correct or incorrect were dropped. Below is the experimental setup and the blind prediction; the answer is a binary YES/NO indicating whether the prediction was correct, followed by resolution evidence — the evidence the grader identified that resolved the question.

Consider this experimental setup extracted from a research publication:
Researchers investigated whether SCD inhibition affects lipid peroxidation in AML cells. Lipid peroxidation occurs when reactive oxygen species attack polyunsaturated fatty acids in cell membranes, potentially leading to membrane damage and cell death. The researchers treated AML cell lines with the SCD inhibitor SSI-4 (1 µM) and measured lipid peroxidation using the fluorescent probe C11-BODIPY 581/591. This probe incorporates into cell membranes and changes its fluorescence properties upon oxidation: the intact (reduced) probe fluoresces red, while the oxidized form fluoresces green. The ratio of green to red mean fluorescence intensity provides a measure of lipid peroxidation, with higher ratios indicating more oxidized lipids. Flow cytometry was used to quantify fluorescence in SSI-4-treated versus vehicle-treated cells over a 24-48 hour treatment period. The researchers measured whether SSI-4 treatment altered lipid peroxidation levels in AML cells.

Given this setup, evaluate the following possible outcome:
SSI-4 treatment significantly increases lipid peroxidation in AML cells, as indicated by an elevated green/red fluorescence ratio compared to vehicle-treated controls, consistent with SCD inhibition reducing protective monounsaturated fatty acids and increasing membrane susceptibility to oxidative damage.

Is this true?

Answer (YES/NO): YES